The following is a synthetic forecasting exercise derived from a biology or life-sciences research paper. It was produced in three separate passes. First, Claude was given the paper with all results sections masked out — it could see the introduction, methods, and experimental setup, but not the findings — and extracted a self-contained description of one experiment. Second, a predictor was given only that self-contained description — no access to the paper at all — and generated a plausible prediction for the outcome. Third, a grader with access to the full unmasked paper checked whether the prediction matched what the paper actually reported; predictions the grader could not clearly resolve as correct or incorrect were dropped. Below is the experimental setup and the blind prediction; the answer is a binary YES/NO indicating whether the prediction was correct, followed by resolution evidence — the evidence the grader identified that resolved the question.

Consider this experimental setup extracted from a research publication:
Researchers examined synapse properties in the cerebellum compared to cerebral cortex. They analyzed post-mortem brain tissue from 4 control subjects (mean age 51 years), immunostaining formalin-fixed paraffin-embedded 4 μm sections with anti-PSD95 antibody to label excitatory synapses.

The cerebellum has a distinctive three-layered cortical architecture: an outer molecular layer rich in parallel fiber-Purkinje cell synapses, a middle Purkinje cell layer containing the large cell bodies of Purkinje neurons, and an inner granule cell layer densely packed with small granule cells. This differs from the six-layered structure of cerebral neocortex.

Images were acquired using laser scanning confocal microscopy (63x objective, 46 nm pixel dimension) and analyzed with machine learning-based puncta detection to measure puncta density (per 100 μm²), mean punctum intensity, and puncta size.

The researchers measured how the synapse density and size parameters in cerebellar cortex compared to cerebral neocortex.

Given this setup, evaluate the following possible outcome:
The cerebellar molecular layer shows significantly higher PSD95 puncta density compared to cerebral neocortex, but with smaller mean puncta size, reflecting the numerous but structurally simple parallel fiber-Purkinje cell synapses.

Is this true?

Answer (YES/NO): NO